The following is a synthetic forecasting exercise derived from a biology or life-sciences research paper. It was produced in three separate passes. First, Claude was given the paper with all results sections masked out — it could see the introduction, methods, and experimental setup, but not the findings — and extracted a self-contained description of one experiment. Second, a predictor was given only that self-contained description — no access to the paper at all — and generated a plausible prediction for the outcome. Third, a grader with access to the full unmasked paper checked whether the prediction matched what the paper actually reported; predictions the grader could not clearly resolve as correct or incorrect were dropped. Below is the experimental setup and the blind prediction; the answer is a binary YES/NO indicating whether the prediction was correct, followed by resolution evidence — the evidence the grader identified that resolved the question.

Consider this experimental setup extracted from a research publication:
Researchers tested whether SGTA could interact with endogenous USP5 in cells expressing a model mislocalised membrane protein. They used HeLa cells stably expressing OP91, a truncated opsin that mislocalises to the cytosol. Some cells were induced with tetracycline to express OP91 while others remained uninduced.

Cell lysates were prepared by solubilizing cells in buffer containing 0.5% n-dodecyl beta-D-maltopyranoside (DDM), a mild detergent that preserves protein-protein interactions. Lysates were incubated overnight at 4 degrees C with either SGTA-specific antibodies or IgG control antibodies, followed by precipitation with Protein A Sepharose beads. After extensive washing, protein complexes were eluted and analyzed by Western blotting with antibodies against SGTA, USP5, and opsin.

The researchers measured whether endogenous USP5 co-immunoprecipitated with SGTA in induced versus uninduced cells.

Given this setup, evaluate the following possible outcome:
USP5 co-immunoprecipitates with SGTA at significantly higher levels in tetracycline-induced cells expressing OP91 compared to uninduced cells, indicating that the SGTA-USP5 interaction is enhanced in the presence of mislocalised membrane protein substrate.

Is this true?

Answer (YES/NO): YES